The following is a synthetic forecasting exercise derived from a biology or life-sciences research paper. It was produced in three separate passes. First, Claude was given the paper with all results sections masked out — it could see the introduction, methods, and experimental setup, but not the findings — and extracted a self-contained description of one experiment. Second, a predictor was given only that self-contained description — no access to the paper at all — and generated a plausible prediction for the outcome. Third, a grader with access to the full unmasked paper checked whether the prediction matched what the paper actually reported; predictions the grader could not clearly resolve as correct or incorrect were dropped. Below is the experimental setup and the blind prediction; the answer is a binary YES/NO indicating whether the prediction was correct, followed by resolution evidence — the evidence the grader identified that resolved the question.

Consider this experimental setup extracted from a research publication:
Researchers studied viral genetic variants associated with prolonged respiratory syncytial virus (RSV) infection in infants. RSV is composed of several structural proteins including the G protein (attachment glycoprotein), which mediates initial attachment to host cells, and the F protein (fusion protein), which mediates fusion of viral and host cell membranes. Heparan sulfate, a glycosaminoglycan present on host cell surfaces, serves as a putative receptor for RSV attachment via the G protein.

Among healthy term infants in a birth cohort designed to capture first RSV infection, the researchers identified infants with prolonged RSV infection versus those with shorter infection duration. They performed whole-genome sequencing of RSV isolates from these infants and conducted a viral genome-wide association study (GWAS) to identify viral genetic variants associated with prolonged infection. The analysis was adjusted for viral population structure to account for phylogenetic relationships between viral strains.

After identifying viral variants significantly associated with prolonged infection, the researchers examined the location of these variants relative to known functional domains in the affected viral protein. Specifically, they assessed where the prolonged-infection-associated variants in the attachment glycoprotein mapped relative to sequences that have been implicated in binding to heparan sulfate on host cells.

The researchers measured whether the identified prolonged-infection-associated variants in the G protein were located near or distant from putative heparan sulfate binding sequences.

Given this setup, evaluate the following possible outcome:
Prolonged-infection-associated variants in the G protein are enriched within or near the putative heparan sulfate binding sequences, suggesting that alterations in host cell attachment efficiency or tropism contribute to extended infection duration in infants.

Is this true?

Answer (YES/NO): NO